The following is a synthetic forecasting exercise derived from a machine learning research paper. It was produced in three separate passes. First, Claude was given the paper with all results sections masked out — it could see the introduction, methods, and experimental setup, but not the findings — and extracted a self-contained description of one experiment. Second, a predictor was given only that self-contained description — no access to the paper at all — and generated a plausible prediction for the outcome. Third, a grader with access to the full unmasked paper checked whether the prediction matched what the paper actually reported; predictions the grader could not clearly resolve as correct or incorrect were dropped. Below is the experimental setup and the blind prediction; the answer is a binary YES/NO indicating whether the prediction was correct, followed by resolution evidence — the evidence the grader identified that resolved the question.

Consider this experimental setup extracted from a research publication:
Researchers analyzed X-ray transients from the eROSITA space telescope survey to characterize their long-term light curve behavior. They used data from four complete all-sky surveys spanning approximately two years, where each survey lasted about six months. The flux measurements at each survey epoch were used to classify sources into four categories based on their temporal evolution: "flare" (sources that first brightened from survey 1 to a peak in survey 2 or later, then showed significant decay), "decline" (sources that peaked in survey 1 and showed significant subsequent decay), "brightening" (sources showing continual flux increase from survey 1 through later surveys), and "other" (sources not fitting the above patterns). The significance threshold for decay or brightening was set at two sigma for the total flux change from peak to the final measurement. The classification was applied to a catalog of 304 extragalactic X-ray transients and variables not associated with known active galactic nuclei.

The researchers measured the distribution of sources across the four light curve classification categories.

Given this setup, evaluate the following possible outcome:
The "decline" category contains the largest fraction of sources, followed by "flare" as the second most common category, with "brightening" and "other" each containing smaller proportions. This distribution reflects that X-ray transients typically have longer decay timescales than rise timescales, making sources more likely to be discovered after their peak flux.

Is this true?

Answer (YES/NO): NO